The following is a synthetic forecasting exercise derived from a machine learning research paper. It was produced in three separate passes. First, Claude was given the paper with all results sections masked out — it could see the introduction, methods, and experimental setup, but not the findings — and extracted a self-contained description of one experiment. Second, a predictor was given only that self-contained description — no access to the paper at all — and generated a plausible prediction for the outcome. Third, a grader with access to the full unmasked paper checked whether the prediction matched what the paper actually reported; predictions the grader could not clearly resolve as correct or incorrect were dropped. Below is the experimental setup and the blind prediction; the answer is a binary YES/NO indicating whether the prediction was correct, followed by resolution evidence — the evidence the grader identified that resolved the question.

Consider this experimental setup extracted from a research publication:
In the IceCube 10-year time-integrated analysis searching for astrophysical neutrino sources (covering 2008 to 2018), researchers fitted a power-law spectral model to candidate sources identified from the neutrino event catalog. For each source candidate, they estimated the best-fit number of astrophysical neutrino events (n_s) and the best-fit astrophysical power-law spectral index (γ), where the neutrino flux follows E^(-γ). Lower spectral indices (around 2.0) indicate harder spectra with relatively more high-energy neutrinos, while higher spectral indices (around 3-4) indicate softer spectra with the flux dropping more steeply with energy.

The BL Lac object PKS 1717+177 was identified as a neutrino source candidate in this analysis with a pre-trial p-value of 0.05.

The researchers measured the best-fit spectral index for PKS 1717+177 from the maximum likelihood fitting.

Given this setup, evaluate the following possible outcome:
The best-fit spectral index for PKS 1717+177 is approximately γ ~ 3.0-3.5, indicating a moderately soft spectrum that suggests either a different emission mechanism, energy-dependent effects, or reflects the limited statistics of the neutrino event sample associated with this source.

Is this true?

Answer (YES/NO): NO